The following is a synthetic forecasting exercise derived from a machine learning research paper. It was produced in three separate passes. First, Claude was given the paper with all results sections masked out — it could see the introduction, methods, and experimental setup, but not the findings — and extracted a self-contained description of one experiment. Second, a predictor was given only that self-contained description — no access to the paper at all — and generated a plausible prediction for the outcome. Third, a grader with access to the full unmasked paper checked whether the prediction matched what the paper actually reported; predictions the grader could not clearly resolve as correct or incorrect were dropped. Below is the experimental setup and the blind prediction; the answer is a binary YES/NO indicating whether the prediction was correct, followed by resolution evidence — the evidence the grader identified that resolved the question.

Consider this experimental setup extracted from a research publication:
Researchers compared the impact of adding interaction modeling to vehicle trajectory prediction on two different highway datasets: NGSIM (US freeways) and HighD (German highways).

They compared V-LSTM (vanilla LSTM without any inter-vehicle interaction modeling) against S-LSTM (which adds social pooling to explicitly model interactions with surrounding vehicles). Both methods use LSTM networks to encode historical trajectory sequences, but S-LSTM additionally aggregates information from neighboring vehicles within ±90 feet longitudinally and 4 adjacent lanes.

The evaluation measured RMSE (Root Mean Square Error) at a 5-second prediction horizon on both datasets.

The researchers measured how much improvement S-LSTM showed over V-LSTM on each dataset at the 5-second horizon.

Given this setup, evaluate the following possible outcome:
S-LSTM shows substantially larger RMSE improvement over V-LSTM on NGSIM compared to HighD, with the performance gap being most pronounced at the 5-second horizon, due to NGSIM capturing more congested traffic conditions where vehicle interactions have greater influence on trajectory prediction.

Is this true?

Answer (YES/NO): NO